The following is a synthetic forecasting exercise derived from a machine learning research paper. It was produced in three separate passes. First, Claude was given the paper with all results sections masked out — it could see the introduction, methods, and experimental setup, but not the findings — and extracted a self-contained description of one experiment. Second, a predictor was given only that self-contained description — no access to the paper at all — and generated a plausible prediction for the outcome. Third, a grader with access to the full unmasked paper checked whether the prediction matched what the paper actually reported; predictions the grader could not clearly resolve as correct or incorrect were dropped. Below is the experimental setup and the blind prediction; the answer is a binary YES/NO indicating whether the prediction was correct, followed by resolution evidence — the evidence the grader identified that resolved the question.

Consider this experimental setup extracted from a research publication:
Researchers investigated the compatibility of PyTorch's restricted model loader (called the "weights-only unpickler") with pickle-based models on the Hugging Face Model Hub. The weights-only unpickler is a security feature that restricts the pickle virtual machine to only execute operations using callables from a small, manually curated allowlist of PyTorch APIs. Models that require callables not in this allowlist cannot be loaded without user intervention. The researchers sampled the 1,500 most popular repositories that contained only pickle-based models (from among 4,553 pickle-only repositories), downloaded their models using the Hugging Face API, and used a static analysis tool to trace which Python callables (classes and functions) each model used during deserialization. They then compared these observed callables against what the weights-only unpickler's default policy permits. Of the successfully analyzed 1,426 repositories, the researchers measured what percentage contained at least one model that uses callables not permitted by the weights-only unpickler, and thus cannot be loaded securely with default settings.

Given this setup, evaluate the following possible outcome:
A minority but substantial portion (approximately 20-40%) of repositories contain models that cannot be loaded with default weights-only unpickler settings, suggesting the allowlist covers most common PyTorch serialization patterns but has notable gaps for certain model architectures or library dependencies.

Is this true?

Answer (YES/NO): NO